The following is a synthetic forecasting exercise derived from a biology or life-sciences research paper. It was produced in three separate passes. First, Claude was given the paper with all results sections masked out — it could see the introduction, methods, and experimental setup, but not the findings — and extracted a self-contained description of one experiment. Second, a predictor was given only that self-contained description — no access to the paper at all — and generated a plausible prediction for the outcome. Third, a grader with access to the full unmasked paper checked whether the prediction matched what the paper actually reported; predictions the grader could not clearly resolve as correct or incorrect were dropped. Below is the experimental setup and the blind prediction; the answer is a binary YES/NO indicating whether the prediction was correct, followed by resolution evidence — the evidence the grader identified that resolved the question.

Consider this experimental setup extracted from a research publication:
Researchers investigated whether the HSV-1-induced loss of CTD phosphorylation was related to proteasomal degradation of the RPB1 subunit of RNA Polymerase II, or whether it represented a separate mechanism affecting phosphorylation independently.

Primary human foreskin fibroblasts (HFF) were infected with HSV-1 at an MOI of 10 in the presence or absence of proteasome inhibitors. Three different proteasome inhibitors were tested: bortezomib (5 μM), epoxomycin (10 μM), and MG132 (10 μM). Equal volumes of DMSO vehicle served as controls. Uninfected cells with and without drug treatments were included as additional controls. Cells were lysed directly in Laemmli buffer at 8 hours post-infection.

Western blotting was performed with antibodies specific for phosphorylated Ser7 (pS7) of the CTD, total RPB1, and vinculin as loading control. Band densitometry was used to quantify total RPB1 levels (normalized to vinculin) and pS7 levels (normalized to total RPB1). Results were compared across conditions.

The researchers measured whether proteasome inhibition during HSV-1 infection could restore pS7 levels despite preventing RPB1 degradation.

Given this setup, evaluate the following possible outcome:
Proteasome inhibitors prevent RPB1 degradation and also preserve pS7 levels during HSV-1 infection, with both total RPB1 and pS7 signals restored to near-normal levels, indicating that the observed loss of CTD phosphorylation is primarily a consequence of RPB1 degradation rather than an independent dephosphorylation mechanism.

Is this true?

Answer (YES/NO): NO